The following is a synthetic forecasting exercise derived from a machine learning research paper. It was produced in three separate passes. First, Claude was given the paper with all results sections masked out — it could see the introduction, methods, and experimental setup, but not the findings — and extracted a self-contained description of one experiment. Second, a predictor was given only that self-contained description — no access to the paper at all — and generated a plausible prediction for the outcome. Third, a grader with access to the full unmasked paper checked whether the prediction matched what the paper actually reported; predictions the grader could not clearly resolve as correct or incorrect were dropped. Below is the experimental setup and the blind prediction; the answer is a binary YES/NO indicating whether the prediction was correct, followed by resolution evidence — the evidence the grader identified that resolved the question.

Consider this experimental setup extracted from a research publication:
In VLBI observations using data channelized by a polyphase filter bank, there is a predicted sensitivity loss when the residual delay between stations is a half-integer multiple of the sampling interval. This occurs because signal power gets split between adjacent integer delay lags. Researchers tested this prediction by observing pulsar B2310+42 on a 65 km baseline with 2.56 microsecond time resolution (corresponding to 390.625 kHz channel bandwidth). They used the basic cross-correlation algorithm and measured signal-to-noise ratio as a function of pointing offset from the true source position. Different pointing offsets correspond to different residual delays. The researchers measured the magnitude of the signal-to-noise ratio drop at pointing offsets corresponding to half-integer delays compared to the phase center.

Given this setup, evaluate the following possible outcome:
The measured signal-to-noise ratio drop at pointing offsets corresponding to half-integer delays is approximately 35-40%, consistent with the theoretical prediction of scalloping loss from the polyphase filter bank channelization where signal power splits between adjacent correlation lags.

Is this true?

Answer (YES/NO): NO